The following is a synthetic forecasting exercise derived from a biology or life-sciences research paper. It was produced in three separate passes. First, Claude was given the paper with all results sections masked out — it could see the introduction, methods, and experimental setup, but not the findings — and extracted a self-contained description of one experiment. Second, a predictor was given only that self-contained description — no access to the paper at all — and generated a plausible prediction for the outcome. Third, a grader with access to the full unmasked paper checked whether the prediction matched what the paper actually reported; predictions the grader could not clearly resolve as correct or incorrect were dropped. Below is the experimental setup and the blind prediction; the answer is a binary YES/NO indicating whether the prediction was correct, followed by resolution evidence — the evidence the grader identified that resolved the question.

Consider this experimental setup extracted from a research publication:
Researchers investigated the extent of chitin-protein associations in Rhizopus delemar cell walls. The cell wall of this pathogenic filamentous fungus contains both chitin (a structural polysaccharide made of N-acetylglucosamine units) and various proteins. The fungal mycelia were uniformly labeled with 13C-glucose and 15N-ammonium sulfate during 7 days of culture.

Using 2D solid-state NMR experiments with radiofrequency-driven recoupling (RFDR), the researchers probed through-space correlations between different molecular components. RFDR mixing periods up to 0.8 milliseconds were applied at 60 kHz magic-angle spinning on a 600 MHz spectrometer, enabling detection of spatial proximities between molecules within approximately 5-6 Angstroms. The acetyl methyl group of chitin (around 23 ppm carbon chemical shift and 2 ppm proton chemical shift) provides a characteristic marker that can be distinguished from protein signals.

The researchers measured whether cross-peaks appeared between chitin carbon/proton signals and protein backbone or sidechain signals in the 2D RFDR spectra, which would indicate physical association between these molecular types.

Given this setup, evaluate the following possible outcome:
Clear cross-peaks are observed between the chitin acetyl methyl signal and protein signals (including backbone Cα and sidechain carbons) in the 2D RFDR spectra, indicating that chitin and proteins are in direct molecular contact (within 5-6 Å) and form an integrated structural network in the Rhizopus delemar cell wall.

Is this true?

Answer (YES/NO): NO